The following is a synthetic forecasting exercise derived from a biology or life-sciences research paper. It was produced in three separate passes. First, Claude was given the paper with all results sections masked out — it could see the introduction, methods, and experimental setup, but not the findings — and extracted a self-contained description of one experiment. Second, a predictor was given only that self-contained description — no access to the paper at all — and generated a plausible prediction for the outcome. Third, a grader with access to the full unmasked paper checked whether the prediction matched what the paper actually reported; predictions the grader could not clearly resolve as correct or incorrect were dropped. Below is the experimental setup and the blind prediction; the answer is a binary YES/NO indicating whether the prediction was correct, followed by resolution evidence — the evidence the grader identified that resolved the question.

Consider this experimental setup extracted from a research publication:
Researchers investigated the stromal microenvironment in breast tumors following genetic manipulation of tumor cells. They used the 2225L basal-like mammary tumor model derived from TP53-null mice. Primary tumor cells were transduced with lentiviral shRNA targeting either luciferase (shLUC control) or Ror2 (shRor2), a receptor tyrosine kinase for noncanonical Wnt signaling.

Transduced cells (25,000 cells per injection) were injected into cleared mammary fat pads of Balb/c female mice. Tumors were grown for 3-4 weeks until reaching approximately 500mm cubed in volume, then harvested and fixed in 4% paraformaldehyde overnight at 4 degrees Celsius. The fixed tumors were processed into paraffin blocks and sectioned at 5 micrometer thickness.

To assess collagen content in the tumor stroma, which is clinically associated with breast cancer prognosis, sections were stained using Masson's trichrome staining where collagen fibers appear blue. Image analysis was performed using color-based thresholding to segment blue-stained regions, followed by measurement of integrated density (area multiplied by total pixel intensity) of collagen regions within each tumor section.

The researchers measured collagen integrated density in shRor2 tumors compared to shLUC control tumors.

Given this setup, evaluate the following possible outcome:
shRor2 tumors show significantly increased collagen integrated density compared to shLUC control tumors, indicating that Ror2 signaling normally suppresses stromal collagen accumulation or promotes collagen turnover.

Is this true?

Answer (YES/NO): YES